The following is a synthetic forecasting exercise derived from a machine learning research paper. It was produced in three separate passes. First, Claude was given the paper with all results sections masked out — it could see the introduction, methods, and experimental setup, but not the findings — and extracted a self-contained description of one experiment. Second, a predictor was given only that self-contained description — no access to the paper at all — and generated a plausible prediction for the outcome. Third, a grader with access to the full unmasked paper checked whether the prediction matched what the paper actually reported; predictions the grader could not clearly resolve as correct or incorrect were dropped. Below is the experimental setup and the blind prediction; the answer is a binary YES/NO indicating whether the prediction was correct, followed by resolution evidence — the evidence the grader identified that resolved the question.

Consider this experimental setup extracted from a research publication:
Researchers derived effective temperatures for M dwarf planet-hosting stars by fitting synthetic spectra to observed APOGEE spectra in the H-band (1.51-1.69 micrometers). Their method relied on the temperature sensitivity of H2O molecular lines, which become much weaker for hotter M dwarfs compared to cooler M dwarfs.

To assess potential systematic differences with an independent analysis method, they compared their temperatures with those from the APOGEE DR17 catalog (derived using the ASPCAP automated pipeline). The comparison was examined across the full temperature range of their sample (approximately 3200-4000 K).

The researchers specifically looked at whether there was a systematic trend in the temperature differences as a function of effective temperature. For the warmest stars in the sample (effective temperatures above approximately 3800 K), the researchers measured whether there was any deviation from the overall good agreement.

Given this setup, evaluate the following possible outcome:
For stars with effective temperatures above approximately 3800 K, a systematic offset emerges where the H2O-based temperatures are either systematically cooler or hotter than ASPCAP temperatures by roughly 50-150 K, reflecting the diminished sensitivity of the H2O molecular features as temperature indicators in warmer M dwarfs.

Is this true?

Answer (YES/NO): NO